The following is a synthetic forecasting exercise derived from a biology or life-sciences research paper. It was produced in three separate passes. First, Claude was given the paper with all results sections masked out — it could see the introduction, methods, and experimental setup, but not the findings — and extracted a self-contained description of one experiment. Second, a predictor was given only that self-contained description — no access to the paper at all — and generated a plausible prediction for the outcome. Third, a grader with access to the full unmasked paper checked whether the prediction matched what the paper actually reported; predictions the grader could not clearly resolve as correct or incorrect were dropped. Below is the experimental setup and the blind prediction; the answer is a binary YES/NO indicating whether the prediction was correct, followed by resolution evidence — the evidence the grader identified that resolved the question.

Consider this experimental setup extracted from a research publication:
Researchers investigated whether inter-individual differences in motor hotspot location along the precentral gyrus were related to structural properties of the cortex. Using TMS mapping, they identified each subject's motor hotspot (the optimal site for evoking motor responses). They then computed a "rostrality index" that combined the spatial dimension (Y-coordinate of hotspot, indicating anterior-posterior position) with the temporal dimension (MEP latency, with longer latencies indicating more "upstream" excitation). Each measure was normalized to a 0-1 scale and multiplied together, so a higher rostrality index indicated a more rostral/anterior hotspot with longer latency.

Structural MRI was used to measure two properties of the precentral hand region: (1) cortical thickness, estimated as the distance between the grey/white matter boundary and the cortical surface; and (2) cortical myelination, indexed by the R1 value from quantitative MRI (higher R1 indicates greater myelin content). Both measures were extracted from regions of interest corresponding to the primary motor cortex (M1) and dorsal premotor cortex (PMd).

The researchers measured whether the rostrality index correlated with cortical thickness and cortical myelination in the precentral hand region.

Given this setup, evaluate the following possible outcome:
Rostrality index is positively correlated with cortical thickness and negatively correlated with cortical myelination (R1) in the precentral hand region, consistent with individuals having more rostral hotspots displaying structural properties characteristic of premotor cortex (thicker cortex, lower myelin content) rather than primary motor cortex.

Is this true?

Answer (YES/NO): NO